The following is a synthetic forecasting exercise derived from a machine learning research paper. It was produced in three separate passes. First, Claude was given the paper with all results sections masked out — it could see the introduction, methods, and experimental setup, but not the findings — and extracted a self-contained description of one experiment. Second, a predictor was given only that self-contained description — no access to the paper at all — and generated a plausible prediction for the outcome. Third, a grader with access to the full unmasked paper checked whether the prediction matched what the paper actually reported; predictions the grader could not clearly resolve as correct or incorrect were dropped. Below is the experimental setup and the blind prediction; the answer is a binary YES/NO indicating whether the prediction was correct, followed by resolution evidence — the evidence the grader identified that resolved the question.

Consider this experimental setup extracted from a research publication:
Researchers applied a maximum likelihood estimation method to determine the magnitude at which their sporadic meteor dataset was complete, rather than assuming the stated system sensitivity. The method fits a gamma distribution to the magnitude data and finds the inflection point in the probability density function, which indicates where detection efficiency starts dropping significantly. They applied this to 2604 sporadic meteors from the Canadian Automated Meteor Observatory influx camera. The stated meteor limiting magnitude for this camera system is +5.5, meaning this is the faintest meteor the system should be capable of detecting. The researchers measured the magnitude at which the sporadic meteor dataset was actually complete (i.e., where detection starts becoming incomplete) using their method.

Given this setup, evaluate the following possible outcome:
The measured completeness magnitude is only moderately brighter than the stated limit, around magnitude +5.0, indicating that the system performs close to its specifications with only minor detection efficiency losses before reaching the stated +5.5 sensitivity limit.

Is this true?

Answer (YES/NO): NO